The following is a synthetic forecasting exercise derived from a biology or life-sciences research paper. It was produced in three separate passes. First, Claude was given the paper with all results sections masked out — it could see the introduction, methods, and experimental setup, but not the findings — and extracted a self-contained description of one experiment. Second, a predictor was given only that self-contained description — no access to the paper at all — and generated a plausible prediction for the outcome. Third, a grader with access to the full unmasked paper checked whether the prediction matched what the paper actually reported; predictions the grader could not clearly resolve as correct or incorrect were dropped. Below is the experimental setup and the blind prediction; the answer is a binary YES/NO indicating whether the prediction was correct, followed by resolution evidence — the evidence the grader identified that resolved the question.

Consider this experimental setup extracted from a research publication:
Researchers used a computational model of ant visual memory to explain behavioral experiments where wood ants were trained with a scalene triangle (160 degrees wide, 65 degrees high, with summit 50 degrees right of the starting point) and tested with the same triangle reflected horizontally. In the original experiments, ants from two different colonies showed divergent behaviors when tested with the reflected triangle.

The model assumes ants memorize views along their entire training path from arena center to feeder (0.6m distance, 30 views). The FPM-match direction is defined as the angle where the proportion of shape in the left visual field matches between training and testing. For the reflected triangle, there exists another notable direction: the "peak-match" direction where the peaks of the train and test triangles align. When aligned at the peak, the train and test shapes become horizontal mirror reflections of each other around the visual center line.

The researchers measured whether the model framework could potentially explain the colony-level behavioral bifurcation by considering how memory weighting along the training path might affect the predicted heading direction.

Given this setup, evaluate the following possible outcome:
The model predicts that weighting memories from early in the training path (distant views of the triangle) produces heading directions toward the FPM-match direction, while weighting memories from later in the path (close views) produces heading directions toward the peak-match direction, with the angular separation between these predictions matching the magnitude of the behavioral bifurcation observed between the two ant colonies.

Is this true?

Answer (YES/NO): NO